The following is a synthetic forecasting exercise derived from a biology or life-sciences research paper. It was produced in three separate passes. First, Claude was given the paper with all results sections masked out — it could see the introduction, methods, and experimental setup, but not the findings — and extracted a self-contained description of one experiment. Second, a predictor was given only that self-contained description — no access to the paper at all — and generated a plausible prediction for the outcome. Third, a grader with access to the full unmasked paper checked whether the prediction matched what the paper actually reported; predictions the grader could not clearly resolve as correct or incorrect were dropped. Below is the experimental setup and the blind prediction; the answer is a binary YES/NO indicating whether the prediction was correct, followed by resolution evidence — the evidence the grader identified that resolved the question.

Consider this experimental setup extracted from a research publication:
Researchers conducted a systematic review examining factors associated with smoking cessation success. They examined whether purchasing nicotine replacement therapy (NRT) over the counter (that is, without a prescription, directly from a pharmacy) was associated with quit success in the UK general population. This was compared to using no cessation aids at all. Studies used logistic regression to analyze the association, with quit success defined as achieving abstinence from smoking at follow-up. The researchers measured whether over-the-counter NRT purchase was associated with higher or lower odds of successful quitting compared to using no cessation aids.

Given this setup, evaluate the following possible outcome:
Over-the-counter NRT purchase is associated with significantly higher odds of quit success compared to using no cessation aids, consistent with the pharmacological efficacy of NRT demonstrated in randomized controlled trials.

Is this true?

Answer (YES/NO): NO